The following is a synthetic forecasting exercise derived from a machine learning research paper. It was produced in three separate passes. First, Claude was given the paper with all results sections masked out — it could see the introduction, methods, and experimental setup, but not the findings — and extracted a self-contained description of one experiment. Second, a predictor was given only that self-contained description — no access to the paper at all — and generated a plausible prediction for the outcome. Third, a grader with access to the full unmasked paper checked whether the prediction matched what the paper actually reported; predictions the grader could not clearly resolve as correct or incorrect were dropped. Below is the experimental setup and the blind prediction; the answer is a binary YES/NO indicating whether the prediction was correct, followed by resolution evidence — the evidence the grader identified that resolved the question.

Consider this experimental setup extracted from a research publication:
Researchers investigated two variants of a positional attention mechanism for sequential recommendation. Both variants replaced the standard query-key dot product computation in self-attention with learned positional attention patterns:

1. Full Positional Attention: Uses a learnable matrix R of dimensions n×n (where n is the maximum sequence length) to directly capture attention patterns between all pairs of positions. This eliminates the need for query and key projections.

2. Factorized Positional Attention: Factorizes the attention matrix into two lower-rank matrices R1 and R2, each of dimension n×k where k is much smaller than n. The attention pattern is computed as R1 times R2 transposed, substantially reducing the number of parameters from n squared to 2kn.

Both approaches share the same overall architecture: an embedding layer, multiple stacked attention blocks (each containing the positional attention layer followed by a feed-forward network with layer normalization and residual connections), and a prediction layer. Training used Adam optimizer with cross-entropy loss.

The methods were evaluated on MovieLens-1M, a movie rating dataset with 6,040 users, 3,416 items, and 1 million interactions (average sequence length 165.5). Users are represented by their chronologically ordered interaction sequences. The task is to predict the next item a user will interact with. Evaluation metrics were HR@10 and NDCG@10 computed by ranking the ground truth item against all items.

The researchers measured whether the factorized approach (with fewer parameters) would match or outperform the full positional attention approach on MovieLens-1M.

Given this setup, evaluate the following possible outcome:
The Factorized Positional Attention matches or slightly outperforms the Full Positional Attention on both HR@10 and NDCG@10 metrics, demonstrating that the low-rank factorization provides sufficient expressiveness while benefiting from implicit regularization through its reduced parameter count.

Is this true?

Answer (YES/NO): YES